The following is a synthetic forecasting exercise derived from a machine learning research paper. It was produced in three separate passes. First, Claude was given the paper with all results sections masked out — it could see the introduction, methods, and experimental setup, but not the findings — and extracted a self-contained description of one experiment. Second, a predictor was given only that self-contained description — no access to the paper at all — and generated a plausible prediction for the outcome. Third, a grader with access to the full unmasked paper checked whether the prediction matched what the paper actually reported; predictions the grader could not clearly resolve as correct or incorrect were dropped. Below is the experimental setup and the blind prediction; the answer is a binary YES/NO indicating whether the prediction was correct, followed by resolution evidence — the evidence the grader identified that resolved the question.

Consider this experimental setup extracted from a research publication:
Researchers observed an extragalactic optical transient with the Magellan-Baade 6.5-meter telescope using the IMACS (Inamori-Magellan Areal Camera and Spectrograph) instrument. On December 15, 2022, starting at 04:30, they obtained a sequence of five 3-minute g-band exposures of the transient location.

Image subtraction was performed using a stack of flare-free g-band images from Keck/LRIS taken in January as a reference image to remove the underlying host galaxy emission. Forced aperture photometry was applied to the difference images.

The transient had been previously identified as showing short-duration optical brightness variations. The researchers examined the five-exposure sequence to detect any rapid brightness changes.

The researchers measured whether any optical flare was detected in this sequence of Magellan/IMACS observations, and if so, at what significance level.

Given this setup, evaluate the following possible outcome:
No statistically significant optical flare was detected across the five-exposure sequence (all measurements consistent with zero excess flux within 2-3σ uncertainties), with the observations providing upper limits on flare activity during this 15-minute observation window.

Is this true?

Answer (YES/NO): NO